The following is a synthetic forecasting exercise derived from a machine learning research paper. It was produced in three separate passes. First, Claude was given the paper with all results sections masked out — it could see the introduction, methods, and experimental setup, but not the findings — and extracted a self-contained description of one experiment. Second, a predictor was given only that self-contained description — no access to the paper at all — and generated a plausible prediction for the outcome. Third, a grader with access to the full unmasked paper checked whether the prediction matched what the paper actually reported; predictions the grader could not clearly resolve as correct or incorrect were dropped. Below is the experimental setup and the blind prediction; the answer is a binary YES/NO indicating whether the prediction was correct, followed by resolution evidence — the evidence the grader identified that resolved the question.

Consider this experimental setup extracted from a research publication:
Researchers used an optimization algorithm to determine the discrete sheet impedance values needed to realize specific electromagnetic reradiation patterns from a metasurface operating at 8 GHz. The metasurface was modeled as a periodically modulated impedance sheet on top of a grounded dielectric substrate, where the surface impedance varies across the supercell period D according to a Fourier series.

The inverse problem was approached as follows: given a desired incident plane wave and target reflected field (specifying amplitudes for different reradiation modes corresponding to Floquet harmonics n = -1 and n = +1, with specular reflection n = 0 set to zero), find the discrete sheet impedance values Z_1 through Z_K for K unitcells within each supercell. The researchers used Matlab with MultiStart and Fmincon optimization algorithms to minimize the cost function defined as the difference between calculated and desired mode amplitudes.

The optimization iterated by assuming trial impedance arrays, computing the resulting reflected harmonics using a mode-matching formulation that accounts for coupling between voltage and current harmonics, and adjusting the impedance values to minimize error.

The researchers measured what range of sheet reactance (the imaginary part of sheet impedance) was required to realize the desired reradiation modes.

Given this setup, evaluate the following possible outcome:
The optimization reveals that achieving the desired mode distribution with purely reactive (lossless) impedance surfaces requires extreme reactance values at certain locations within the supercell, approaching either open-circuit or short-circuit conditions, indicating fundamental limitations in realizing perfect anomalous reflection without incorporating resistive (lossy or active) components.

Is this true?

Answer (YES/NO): NO